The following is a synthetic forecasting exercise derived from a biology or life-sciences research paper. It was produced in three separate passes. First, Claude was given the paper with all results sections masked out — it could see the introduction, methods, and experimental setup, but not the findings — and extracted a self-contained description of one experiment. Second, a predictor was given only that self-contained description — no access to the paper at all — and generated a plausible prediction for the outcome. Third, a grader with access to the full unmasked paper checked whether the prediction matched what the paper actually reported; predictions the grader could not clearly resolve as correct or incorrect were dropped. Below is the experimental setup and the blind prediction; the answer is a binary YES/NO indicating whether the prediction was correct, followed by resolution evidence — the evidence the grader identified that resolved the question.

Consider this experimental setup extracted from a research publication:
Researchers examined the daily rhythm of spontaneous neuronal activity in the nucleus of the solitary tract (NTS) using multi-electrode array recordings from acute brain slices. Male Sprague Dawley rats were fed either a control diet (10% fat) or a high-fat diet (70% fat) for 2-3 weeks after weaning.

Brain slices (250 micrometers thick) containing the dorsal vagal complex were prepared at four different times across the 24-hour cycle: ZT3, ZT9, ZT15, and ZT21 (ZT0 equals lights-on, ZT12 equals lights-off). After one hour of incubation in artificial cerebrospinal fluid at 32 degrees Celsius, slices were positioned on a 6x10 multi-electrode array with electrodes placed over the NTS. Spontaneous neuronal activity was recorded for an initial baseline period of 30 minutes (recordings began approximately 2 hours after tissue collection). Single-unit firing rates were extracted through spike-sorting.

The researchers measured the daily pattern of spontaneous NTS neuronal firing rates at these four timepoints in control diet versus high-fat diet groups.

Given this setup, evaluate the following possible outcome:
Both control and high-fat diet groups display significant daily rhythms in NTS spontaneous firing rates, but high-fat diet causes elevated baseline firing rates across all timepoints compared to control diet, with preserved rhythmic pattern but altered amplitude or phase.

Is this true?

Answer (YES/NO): NO